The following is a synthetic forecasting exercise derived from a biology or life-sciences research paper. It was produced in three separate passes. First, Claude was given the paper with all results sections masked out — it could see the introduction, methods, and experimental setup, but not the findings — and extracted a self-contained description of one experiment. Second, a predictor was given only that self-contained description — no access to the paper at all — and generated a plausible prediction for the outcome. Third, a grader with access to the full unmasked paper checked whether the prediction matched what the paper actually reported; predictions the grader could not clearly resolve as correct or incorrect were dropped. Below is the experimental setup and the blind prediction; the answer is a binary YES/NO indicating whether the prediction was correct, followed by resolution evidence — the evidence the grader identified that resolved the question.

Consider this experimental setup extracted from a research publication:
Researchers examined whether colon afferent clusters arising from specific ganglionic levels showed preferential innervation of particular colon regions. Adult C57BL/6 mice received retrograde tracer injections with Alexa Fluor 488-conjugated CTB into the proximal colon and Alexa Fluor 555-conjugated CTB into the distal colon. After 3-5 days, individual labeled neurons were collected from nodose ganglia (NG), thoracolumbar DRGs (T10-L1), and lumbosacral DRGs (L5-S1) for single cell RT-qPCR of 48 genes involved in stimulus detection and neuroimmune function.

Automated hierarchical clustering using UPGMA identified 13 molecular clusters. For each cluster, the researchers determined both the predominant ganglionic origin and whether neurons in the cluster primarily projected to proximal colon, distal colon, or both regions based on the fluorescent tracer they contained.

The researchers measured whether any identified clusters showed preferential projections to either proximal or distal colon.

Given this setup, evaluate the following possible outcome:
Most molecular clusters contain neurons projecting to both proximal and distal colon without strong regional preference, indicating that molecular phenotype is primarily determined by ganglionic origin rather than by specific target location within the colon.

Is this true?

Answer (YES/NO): NO